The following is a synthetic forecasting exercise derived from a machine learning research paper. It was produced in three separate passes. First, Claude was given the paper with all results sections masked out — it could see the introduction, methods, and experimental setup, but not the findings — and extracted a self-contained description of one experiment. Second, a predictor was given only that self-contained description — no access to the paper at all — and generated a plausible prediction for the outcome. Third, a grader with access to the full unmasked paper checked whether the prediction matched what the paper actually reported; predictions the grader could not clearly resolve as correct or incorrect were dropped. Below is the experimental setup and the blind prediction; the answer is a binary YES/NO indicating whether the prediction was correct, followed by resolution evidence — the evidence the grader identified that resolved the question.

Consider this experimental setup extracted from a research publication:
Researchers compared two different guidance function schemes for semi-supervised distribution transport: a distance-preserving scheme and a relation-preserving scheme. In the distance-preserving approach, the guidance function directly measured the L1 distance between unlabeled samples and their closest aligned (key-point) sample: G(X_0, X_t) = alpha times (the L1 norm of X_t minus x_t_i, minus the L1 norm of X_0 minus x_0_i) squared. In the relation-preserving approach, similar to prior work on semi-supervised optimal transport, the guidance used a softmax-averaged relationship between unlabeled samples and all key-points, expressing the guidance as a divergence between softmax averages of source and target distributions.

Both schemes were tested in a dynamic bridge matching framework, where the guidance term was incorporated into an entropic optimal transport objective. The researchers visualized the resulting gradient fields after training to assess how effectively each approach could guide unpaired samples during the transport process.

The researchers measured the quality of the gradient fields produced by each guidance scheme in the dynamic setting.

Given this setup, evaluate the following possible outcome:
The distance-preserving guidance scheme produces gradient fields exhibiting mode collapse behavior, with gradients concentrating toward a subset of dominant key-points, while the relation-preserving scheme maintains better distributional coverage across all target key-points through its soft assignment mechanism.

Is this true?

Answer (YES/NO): NO